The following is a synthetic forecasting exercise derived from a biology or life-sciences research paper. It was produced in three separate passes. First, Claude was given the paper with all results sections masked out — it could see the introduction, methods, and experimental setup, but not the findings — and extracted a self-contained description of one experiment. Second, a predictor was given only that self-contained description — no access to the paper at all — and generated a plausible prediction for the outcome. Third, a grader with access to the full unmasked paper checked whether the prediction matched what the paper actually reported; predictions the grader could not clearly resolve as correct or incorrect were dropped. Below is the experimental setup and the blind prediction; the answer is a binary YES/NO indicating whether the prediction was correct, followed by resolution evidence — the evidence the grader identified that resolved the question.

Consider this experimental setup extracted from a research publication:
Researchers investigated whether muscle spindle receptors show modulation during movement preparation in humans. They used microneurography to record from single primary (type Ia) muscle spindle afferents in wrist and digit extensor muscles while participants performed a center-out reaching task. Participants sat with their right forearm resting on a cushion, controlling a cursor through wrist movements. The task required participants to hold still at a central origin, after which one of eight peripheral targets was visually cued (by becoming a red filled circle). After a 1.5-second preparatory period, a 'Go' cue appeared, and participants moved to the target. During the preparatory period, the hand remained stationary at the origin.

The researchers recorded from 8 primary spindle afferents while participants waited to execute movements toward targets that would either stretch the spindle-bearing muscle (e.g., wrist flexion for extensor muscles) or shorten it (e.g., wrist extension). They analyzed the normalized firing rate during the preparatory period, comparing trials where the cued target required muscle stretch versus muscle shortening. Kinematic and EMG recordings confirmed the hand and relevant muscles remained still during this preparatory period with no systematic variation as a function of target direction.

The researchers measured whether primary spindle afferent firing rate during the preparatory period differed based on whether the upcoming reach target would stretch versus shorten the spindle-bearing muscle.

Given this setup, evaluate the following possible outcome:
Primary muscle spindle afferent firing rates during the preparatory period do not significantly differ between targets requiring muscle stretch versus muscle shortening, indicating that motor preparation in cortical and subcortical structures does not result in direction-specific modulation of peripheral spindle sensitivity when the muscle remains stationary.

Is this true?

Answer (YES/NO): NO